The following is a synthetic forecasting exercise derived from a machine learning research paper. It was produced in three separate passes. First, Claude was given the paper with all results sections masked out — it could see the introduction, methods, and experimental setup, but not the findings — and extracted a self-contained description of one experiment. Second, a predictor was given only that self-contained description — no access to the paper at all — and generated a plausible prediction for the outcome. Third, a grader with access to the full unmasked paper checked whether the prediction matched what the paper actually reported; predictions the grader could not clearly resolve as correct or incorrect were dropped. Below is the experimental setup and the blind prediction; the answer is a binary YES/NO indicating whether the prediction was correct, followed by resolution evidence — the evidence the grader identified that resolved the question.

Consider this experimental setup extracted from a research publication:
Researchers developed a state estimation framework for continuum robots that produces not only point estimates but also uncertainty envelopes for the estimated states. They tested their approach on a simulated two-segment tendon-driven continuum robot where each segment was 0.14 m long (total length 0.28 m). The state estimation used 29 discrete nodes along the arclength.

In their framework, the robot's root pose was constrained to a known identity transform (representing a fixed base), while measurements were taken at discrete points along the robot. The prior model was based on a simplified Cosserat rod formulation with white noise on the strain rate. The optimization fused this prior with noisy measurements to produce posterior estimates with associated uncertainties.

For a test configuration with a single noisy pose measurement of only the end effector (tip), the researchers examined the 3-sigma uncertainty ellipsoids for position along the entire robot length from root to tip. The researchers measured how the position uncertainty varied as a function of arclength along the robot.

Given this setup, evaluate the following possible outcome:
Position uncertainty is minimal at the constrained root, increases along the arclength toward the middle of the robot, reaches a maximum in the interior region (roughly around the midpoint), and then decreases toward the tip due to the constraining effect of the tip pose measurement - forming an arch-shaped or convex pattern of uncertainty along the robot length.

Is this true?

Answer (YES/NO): YES